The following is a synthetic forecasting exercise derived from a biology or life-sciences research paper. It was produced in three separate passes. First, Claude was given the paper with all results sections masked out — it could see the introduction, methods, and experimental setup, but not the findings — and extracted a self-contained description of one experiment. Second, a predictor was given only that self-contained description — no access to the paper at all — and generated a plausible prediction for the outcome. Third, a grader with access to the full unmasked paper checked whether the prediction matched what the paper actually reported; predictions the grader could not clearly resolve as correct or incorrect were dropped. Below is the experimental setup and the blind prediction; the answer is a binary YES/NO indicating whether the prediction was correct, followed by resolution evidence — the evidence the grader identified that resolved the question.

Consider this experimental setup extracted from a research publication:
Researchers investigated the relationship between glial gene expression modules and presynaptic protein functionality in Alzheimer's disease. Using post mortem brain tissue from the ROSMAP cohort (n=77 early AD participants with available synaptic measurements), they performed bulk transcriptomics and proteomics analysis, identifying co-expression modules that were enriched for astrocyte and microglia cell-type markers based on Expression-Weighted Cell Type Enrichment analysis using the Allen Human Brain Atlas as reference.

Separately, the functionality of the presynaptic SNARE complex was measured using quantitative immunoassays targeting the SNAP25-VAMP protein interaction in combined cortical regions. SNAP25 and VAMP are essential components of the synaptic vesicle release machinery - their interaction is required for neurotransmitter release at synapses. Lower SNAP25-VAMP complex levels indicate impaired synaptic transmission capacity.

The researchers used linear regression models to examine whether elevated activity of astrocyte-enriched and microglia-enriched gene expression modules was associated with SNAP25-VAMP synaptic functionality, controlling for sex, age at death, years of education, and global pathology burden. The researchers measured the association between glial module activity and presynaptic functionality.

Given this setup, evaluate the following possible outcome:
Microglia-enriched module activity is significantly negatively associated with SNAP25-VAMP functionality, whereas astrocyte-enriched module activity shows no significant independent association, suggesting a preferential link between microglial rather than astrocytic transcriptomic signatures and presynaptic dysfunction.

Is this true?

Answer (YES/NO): NO